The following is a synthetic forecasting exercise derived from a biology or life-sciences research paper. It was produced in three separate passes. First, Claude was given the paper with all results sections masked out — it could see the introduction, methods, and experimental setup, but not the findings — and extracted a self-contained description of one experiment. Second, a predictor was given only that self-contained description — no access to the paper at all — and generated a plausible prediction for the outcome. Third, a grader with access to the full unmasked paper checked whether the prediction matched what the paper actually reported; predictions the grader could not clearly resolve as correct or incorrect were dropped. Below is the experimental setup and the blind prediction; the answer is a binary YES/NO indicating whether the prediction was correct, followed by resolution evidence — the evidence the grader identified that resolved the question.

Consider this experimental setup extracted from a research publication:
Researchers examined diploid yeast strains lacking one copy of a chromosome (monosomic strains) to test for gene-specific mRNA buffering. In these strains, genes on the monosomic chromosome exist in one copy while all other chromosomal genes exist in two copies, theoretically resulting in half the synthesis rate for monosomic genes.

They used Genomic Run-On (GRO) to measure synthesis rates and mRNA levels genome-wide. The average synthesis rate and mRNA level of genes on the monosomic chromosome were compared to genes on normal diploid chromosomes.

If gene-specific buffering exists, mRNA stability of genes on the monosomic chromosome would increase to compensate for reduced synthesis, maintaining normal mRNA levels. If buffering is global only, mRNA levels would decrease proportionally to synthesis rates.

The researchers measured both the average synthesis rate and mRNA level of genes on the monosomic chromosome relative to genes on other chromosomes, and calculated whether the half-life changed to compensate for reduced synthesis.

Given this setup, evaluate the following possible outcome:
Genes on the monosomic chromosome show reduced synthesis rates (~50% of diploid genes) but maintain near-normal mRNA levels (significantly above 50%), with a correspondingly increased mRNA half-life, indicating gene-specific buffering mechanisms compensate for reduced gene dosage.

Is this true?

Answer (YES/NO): NO